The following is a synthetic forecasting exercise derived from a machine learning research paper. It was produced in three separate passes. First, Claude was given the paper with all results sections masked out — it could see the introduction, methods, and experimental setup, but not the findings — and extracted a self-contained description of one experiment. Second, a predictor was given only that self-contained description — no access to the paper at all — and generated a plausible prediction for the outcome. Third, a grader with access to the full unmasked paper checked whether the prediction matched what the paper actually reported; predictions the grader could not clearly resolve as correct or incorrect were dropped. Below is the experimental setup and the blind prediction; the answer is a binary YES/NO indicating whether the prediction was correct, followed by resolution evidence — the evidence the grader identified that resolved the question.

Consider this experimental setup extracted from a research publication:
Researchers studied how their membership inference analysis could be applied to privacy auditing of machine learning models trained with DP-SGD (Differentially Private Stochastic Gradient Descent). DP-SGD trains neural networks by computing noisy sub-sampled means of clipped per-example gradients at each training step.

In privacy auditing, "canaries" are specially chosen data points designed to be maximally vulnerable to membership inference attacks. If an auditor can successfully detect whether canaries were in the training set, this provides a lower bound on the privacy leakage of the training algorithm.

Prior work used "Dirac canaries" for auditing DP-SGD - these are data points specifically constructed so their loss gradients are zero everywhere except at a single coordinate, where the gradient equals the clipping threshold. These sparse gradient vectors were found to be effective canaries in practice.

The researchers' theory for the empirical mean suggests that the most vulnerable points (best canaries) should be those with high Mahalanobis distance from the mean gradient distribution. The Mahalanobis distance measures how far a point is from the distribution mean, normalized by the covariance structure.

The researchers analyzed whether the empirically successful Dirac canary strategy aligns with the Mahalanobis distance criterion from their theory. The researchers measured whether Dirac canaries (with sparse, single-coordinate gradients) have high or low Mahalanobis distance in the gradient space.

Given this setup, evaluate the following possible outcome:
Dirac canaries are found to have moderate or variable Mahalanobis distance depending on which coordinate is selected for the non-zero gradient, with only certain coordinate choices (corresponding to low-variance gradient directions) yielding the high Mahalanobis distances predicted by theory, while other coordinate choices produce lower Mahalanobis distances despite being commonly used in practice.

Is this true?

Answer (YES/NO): NO